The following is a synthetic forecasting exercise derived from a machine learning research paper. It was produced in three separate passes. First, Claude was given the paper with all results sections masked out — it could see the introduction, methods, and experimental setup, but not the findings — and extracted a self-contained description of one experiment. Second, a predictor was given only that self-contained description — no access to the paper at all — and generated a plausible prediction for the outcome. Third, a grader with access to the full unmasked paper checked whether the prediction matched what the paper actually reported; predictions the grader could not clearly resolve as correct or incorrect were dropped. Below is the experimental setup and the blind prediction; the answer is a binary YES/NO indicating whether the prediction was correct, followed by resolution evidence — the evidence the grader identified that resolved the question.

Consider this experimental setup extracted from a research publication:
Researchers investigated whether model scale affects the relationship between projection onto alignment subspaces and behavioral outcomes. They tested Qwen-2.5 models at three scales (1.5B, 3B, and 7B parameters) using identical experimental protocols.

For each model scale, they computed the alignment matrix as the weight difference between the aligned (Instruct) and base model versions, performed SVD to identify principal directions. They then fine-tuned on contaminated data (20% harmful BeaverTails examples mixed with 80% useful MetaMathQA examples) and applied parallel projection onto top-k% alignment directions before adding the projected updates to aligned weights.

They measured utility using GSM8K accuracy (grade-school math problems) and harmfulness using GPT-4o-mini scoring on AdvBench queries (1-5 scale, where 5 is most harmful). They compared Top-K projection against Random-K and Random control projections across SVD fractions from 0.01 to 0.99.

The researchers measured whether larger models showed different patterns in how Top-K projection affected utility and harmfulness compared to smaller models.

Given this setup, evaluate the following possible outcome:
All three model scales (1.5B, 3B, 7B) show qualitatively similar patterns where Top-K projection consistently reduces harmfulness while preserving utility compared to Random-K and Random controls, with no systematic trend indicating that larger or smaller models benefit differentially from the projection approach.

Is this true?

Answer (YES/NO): NO